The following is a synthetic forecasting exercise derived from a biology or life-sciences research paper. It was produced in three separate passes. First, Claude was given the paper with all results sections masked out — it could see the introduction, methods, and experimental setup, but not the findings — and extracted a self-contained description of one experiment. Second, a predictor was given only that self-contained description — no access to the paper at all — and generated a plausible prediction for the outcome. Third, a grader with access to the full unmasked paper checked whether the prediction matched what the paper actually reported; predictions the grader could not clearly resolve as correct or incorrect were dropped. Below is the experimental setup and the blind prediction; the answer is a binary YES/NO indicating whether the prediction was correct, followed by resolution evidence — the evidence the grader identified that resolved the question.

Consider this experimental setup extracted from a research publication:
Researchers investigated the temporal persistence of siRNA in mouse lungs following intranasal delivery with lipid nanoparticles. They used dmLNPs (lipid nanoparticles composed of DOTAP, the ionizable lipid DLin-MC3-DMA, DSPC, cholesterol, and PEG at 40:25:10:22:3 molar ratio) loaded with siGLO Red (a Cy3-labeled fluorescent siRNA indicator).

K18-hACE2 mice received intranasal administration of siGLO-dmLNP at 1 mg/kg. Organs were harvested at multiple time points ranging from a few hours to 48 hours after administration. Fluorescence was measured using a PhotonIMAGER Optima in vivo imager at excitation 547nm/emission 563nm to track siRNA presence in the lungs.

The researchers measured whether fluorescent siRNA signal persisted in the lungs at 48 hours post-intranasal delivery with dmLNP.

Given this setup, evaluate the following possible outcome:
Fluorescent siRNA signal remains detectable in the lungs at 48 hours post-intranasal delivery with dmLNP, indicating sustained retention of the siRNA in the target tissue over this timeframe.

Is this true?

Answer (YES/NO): NO